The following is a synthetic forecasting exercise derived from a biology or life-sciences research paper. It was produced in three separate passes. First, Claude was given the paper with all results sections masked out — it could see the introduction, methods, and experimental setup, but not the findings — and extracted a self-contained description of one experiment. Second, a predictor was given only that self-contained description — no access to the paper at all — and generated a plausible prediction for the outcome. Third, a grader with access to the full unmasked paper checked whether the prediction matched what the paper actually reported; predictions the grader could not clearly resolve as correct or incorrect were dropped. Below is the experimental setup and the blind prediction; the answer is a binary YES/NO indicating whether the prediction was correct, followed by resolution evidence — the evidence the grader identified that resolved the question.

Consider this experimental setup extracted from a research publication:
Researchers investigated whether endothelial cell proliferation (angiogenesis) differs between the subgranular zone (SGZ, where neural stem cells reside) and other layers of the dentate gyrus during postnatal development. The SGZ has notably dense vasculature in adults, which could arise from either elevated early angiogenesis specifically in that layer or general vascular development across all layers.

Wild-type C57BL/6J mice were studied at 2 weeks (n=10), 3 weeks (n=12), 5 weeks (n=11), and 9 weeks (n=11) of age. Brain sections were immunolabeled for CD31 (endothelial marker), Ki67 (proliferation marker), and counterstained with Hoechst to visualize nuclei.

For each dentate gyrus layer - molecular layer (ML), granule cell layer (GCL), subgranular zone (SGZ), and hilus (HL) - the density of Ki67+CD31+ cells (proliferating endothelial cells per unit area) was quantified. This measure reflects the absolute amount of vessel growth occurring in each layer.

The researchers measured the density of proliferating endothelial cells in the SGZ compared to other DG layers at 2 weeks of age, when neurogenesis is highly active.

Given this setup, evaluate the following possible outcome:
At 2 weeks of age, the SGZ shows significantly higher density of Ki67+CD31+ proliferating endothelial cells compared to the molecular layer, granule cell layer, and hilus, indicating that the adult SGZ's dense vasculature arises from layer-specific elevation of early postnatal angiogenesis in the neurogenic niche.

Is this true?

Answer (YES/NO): NO